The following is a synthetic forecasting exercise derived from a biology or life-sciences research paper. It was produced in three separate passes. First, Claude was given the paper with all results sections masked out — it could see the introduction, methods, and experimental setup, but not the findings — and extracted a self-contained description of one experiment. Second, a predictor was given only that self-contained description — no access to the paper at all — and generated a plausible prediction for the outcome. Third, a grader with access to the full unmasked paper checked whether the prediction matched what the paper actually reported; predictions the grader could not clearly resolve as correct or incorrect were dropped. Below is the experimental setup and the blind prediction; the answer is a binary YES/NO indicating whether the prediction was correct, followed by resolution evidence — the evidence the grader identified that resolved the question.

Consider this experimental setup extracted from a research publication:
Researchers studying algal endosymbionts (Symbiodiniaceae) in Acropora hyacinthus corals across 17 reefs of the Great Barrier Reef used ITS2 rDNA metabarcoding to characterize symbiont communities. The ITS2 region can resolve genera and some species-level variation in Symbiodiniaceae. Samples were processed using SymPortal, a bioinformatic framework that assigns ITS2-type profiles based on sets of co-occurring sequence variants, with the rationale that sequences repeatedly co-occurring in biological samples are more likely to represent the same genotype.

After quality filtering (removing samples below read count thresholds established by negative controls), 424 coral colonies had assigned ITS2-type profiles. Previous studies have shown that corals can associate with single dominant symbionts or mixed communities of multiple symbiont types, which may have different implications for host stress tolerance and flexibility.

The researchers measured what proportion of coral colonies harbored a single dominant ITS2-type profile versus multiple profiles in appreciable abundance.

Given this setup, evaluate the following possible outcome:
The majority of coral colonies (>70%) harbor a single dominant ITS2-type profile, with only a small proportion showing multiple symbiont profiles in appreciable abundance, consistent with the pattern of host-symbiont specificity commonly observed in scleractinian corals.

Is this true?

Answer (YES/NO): YES